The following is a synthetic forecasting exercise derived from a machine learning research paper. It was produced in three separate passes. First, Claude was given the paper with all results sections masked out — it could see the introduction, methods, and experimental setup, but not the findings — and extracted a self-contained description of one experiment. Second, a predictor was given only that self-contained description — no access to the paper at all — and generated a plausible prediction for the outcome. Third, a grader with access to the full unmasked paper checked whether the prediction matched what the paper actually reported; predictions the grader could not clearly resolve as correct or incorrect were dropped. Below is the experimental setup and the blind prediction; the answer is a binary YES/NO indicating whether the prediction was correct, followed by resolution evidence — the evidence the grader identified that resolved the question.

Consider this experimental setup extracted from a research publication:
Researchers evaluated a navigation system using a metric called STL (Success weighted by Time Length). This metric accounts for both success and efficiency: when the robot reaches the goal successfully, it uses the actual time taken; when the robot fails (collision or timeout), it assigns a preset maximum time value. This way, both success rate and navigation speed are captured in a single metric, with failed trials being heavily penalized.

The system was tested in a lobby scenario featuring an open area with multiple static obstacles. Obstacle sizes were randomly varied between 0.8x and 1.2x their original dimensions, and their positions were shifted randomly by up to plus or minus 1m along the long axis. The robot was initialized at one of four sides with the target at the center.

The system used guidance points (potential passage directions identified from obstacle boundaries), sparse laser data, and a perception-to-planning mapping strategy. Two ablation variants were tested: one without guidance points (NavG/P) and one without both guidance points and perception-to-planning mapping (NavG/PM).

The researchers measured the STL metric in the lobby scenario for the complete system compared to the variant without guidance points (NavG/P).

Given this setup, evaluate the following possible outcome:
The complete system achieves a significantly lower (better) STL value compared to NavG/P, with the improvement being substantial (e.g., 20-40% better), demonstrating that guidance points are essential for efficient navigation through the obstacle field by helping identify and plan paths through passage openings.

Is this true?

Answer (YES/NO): NO